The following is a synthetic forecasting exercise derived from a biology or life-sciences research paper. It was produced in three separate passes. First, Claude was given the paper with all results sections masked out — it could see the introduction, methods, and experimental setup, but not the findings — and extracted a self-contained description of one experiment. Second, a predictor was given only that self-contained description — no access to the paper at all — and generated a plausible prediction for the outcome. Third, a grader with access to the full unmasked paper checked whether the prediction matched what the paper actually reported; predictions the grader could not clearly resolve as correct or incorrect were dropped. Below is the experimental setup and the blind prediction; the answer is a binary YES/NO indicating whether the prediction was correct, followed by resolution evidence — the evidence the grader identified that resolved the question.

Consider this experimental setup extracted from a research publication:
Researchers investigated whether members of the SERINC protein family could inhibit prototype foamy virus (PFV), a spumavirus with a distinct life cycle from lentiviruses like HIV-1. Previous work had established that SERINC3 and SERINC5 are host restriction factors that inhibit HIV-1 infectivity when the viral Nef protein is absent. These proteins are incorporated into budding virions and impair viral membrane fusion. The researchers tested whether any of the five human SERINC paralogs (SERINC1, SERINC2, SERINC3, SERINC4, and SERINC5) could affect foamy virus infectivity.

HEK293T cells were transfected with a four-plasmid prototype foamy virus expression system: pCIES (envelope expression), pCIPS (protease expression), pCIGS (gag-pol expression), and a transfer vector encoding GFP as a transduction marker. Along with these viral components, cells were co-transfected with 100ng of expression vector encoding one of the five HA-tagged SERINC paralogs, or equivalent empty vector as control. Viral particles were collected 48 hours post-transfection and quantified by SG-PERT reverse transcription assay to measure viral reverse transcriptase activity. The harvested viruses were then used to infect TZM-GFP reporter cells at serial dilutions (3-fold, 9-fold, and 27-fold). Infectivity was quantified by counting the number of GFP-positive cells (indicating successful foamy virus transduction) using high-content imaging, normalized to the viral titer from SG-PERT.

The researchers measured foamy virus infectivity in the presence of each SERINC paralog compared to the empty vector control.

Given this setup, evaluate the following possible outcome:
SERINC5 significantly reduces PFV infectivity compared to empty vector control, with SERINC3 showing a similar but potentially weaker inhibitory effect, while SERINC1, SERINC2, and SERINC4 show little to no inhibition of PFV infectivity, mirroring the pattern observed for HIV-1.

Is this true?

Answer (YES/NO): NO